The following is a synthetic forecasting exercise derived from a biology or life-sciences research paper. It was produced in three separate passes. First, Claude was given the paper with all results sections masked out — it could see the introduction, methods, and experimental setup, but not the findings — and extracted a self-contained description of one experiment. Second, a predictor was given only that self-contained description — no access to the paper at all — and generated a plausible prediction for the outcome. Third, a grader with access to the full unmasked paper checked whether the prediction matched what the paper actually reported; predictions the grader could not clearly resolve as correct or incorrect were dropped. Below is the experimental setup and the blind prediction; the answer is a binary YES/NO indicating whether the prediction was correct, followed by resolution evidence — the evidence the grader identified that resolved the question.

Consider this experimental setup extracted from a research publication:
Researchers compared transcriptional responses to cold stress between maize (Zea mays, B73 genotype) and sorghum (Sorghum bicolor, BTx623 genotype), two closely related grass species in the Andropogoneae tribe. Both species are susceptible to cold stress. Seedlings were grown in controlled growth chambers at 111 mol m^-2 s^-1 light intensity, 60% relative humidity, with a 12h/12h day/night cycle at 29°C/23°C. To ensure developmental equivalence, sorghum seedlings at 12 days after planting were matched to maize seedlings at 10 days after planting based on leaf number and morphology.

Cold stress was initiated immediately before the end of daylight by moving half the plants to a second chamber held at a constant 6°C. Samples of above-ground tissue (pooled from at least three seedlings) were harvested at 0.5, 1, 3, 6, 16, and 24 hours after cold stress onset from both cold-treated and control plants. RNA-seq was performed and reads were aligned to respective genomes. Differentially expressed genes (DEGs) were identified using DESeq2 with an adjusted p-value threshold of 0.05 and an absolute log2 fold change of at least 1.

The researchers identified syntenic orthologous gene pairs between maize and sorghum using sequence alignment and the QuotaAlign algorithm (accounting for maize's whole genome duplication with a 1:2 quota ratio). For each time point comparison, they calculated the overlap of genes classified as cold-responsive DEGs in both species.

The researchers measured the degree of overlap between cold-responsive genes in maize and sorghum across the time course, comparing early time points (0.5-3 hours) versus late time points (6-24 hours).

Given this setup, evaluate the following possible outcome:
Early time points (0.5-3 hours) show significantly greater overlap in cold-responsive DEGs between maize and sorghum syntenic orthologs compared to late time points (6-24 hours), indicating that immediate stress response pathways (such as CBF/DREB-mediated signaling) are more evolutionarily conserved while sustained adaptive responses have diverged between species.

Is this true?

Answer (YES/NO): YES